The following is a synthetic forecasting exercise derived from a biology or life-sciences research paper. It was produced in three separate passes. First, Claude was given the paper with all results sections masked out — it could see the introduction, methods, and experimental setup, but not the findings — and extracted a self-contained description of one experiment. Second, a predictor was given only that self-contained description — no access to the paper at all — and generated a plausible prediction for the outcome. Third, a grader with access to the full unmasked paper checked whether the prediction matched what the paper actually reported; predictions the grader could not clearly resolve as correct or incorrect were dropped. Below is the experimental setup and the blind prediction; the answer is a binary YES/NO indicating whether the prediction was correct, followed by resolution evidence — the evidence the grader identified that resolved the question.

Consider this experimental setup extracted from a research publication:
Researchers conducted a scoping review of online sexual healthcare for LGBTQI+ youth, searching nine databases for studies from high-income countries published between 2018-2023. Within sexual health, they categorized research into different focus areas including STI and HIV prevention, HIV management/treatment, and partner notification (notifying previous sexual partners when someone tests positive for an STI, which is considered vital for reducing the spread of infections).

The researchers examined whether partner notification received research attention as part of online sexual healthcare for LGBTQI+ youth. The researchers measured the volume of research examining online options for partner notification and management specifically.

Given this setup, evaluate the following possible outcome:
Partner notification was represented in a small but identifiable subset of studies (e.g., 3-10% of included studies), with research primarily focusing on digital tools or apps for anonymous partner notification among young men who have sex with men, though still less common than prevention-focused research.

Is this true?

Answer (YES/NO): NO